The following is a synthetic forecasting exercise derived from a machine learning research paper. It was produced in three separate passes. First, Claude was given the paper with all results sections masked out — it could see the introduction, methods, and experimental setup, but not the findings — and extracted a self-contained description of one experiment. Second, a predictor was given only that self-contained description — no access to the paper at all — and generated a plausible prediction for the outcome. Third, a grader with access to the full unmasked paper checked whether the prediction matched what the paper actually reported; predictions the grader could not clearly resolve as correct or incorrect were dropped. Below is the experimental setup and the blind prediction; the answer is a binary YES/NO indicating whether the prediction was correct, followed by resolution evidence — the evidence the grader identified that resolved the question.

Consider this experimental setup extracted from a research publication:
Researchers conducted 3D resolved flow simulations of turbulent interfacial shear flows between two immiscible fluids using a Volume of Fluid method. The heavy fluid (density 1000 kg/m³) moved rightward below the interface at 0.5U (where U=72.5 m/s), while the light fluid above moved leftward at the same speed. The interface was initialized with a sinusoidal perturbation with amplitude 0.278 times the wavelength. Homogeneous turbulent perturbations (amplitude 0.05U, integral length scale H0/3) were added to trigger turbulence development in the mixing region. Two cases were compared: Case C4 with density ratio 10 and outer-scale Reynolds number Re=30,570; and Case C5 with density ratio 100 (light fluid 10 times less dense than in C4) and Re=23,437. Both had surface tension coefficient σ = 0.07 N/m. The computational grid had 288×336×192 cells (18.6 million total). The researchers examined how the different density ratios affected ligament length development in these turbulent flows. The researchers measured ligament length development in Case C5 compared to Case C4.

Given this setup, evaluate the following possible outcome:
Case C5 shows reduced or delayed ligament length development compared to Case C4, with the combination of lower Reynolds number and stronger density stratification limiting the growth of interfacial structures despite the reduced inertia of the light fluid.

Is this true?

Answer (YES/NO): YES